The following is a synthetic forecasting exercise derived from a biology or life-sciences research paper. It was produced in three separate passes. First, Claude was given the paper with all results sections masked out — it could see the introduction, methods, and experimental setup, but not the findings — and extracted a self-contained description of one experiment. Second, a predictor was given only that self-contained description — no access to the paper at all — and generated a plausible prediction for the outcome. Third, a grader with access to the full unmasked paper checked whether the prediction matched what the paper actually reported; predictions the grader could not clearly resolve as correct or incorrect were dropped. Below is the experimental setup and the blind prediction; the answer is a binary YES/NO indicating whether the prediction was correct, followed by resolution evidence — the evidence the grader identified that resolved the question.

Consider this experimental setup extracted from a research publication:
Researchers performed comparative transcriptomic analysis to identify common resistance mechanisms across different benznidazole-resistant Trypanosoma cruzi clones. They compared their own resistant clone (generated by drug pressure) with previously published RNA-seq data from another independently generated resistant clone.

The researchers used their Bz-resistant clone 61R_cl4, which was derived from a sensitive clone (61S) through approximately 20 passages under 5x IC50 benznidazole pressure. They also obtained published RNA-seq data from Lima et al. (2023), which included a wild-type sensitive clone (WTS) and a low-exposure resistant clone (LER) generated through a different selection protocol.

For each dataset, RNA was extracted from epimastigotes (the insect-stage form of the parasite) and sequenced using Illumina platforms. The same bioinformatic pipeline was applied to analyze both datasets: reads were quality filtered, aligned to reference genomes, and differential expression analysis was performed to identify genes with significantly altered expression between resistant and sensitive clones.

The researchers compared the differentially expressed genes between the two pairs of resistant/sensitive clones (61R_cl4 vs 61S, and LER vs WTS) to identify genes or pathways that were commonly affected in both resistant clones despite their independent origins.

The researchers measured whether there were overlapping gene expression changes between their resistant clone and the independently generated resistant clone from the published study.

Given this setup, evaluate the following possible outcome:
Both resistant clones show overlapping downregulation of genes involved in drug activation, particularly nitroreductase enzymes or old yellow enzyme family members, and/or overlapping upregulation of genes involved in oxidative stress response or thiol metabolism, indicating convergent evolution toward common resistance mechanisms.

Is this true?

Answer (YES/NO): NO